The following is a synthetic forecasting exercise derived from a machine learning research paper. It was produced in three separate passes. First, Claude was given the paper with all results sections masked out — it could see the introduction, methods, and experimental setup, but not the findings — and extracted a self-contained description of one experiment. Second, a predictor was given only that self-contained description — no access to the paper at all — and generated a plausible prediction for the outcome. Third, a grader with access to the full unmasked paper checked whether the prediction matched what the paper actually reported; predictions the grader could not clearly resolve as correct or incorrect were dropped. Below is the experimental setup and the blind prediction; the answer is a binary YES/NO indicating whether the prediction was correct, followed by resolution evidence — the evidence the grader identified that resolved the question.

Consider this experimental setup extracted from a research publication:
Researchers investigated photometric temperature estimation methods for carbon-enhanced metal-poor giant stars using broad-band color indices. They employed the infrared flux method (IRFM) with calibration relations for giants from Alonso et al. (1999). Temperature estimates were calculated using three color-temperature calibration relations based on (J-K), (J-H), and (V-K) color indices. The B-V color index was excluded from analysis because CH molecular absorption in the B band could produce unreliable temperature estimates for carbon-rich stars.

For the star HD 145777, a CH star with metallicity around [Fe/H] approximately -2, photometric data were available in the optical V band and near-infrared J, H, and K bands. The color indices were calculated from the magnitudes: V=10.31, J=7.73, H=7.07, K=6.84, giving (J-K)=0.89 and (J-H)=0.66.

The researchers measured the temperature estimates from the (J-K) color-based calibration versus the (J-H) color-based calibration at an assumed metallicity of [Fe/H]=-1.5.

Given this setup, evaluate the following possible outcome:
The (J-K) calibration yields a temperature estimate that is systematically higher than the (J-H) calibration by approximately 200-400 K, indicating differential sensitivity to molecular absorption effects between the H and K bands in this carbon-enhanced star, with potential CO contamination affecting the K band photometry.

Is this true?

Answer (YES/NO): NO